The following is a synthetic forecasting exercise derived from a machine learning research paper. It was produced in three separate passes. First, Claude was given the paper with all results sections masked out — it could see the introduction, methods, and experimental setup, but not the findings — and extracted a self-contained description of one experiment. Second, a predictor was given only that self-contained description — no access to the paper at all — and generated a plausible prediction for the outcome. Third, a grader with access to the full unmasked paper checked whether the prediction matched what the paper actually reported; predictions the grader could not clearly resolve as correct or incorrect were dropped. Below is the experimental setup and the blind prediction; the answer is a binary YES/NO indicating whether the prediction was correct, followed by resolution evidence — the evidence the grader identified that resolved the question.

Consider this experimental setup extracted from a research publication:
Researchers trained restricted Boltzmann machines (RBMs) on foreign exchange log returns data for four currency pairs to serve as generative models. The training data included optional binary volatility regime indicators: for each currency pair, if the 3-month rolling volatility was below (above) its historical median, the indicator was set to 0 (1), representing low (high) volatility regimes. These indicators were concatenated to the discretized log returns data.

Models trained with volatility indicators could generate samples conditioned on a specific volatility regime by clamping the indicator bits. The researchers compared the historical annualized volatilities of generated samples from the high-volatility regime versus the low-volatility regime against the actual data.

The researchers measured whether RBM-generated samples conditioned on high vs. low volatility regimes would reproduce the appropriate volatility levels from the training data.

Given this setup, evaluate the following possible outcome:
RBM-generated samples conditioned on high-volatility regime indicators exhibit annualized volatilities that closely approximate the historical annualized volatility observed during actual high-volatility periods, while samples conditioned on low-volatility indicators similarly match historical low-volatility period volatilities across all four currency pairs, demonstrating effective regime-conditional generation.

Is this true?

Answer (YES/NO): YES